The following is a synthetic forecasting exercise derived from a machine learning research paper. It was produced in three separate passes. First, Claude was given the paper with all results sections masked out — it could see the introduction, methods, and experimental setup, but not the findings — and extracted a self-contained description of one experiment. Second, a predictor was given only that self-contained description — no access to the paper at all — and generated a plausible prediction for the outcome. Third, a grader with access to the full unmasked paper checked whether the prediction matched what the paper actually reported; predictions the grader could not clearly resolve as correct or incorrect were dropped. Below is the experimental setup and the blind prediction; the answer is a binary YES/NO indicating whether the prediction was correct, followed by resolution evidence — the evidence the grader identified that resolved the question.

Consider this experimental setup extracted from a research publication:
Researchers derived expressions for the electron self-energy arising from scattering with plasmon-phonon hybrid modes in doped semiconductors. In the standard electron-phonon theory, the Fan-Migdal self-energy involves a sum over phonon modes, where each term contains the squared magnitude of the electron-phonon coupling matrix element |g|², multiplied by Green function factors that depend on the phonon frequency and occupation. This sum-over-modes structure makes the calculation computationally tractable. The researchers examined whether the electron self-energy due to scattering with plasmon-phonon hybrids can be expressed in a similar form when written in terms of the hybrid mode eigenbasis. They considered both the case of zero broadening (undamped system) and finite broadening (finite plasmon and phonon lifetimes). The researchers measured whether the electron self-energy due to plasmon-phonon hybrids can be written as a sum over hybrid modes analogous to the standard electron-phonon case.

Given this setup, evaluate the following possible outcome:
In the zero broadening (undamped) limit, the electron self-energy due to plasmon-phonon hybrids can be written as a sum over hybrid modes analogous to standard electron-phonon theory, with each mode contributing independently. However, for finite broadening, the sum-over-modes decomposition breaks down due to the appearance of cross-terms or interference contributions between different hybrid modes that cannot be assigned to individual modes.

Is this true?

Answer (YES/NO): NO